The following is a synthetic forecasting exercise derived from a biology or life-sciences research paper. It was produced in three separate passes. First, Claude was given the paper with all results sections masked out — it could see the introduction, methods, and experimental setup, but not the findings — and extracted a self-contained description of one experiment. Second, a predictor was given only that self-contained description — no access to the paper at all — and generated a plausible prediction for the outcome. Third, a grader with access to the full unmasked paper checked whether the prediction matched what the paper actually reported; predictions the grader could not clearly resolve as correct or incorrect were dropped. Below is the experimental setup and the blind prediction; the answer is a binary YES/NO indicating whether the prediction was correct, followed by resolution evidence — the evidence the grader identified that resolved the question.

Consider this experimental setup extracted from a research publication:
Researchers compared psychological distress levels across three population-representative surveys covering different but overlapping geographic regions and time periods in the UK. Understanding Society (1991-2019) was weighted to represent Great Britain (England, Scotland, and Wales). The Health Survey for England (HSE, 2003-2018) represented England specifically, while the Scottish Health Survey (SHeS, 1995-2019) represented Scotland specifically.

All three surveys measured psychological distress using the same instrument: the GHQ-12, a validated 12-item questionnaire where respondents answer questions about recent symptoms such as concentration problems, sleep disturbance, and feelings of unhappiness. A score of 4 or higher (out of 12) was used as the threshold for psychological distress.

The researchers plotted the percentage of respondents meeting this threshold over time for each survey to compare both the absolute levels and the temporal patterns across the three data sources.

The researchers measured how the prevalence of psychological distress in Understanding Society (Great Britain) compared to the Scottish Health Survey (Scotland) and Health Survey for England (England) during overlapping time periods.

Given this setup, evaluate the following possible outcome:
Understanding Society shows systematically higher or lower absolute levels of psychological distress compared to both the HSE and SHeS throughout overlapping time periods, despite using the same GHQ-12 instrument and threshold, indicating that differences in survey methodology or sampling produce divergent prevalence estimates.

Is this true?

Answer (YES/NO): YES